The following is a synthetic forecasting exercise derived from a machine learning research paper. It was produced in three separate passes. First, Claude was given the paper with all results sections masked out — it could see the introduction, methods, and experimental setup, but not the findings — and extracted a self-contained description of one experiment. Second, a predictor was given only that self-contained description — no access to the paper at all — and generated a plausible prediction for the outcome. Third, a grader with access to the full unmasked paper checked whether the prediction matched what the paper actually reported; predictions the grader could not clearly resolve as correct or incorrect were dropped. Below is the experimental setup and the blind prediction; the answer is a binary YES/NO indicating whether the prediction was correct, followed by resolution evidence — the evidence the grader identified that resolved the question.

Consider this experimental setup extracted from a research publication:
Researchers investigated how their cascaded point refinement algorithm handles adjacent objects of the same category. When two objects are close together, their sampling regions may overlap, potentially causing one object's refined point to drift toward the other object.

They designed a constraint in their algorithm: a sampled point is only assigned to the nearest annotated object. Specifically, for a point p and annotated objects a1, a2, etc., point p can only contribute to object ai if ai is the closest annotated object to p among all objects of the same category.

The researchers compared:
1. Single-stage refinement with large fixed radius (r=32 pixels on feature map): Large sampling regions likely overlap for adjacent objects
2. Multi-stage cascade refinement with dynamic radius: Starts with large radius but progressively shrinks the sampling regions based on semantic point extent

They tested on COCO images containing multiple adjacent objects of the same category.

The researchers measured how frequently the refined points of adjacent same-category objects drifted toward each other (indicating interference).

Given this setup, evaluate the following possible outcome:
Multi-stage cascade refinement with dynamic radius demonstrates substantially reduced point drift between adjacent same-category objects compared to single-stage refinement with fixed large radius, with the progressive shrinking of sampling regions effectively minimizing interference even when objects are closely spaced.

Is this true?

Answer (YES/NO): YES